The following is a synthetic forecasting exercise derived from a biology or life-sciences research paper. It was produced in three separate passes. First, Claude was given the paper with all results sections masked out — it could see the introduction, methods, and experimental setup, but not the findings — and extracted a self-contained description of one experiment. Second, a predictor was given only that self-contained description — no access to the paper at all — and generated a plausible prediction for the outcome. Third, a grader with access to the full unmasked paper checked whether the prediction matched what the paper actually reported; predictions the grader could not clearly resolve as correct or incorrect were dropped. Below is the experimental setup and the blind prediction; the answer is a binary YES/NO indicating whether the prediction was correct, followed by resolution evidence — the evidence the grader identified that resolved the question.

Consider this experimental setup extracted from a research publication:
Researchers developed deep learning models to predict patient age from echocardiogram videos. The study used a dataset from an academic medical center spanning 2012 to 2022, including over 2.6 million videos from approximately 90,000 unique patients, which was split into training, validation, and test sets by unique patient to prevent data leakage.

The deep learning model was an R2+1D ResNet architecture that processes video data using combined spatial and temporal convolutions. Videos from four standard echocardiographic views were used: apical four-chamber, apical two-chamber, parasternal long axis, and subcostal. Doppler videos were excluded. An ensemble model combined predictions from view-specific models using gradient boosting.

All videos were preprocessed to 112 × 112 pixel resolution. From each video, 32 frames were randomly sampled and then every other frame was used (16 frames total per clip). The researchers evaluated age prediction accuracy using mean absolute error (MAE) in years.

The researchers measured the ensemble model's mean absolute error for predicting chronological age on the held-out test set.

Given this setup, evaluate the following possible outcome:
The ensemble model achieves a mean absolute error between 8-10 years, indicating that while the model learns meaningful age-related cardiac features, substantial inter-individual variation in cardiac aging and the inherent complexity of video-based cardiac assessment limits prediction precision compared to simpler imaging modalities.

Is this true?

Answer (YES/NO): NO